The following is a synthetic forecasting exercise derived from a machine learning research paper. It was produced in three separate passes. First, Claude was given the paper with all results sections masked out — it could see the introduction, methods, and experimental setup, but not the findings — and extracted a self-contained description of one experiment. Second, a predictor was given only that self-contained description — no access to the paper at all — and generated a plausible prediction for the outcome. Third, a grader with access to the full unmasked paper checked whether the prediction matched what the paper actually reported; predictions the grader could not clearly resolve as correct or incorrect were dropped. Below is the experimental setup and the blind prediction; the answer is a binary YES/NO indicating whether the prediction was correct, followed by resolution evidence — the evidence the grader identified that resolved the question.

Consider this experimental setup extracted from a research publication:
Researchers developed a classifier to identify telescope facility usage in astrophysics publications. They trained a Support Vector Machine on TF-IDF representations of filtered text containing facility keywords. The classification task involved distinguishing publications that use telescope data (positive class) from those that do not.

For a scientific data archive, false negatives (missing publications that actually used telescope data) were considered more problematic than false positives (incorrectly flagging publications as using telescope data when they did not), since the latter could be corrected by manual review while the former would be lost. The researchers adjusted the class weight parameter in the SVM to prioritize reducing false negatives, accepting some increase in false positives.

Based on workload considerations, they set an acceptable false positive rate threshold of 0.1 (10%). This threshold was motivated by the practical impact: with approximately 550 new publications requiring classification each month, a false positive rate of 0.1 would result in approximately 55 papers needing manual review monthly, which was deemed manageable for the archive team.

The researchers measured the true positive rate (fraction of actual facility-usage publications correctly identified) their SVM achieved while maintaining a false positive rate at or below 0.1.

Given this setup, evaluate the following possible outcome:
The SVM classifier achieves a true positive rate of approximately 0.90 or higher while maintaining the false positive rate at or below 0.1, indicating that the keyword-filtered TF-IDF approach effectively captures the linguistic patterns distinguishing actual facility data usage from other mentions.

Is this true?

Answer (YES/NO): YES